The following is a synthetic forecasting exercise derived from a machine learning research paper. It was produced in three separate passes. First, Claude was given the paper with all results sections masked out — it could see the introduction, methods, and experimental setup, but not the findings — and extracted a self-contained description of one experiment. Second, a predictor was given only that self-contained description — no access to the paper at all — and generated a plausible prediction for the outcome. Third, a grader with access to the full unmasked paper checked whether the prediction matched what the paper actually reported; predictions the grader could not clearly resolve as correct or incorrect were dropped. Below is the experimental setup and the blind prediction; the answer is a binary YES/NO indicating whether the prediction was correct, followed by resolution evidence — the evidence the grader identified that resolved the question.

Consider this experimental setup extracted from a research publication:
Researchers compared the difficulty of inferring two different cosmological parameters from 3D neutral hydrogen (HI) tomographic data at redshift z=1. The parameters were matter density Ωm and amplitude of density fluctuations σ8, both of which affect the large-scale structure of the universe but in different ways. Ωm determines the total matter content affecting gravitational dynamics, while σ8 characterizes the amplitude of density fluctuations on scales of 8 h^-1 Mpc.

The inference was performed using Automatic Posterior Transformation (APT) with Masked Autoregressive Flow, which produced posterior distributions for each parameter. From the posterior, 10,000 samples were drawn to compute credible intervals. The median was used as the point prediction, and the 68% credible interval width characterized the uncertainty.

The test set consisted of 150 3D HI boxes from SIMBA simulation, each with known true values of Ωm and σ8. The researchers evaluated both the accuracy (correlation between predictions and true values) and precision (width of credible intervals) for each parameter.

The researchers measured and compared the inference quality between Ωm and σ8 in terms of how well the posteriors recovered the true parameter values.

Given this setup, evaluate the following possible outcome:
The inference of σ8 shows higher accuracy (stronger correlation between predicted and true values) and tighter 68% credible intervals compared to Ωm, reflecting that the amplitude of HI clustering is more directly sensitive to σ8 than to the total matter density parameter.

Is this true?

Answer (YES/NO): NO